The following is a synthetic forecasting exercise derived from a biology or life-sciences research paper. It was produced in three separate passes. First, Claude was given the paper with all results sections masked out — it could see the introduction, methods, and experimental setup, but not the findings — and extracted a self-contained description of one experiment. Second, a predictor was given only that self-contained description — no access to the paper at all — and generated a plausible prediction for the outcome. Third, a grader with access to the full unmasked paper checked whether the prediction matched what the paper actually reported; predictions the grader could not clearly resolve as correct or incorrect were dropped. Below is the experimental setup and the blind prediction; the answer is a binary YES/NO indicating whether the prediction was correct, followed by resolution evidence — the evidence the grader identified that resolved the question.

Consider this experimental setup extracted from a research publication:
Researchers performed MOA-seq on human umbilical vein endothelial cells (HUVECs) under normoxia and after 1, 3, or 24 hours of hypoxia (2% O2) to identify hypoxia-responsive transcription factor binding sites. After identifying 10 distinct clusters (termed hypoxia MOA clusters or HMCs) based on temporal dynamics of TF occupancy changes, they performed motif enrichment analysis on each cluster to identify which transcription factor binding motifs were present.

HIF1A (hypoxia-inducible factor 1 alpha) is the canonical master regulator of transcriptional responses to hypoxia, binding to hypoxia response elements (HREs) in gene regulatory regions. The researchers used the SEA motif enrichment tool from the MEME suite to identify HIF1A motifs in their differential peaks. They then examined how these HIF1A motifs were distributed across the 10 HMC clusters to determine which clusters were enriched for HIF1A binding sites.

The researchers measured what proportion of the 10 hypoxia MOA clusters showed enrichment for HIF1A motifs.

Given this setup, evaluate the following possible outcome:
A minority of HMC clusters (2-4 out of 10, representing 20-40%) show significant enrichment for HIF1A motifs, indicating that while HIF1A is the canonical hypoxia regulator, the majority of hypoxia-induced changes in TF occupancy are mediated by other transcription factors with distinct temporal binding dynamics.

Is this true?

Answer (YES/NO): NO